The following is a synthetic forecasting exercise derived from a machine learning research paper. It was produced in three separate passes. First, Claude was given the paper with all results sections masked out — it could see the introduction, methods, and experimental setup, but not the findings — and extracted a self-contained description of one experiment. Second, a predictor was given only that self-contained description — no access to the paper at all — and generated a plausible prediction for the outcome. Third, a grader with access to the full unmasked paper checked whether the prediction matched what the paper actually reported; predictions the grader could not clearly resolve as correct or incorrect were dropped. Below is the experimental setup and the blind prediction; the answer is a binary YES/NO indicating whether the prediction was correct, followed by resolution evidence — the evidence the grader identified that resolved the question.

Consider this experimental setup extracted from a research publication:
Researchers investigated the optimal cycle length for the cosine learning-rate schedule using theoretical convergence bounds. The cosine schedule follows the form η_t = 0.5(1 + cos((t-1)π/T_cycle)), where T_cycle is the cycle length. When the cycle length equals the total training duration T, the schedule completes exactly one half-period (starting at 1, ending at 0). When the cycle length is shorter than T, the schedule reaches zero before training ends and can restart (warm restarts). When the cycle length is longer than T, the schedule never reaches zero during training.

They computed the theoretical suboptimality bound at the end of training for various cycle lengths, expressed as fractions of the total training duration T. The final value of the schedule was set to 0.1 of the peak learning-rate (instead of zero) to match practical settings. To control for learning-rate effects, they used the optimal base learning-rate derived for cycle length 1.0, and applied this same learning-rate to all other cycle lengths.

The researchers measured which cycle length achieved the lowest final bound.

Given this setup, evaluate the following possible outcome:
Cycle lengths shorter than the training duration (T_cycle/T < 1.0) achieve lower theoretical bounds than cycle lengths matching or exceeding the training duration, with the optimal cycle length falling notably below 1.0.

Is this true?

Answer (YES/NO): NO